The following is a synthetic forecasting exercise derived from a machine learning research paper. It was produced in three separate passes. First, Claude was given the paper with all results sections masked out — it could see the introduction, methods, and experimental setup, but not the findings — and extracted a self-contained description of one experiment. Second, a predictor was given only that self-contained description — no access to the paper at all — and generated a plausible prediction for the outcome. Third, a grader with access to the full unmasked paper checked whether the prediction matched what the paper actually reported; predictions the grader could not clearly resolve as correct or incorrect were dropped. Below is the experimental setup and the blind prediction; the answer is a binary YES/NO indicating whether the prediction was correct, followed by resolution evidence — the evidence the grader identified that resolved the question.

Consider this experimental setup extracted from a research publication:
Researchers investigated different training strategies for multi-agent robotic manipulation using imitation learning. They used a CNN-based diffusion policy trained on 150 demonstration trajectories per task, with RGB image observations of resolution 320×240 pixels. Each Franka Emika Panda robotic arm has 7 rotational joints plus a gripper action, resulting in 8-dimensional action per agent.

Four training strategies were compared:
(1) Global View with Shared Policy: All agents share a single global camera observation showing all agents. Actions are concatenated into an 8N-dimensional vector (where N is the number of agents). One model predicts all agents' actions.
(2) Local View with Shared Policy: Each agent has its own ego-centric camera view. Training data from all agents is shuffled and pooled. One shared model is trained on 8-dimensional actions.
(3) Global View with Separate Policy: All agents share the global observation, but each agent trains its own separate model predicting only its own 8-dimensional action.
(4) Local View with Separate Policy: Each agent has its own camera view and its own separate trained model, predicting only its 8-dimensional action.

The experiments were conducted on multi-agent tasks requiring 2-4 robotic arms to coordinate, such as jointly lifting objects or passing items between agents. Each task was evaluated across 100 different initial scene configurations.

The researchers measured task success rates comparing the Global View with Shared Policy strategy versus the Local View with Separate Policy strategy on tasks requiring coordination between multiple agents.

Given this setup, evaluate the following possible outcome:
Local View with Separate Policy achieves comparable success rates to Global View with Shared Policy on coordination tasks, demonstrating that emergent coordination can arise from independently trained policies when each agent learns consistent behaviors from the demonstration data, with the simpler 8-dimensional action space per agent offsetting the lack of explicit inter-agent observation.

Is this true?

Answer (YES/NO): NO